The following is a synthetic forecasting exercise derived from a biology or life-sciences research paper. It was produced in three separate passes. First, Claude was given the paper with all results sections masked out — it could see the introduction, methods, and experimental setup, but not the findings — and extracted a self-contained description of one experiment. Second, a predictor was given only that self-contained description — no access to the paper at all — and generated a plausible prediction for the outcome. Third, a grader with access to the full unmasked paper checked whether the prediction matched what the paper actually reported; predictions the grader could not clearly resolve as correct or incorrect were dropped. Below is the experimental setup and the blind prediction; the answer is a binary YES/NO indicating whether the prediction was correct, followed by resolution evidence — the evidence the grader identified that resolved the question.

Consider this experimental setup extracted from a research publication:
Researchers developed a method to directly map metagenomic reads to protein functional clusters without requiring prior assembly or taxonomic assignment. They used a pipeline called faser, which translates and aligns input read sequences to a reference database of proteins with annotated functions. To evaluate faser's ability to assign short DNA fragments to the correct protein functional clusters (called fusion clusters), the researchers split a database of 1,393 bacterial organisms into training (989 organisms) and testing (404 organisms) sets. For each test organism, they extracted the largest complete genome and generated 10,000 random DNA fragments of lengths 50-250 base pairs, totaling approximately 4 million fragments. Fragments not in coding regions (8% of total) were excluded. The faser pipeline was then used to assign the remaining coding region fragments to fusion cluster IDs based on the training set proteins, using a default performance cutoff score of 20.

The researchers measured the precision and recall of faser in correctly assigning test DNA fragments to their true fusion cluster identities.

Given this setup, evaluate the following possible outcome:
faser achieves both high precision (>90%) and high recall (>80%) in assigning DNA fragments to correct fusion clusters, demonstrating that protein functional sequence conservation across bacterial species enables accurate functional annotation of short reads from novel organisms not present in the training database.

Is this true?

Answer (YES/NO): NO